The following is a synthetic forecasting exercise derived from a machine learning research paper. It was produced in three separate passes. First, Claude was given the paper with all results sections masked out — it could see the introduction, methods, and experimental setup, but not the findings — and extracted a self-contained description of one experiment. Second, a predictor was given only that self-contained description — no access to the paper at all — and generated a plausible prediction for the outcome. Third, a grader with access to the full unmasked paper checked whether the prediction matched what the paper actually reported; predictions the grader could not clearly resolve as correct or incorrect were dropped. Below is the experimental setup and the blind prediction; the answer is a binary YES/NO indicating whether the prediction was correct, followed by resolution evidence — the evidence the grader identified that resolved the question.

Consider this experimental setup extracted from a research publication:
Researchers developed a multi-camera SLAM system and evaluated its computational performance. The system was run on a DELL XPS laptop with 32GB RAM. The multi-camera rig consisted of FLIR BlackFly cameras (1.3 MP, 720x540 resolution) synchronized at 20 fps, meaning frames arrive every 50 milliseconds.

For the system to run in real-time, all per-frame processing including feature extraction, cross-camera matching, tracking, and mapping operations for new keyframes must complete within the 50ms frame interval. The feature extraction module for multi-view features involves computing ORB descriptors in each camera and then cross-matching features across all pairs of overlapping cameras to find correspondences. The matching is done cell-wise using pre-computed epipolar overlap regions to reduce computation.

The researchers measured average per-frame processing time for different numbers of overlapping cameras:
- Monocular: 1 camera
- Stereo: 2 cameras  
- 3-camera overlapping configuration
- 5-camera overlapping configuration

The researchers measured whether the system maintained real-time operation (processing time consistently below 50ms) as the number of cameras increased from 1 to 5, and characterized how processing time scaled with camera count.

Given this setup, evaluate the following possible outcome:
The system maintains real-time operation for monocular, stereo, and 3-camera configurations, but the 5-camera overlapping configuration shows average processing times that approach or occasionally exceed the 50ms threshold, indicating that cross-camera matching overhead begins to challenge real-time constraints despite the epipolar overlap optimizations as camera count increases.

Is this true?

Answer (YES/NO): NO